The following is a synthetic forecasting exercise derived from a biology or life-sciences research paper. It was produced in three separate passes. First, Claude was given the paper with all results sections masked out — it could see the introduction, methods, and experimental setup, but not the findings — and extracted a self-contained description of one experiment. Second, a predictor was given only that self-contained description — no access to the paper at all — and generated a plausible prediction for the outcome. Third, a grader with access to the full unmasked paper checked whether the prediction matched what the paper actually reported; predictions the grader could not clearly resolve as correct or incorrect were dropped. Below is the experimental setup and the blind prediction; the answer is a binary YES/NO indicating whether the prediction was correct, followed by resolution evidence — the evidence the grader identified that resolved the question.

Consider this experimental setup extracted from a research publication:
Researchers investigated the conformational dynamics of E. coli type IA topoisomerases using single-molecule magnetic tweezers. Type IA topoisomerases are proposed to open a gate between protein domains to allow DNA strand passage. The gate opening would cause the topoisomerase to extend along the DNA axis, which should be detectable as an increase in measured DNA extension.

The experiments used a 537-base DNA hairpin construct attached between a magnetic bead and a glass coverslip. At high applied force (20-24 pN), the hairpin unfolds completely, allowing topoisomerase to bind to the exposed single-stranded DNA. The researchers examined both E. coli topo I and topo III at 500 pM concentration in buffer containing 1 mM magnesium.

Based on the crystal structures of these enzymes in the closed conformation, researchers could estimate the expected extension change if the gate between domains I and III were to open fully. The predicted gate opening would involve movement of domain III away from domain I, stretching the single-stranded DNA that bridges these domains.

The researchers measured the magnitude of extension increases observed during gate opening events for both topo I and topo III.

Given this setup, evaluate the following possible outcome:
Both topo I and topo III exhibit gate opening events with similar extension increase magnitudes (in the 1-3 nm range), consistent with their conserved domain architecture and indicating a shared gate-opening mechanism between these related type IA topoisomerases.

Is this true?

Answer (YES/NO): NO